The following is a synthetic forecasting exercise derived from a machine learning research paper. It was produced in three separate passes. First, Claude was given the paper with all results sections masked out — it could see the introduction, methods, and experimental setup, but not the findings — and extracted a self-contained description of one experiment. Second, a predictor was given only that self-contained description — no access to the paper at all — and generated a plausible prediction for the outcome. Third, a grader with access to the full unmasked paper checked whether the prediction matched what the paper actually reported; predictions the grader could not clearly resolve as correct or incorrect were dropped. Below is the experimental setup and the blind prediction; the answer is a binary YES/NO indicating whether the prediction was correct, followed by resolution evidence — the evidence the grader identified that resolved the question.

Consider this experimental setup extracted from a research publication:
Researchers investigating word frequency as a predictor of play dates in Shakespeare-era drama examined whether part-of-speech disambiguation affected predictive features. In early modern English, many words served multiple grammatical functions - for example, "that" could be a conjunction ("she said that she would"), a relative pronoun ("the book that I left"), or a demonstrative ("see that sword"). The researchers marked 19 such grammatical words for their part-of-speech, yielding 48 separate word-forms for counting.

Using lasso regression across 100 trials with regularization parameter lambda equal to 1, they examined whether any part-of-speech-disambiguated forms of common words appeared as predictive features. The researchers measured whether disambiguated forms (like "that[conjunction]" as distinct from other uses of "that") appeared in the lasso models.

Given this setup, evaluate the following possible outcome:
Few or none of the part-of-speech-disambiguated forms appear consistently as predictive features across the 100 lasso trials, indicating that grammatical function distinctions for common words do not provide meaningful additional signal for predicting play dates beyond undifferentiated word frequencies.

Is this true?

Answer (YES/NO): NO